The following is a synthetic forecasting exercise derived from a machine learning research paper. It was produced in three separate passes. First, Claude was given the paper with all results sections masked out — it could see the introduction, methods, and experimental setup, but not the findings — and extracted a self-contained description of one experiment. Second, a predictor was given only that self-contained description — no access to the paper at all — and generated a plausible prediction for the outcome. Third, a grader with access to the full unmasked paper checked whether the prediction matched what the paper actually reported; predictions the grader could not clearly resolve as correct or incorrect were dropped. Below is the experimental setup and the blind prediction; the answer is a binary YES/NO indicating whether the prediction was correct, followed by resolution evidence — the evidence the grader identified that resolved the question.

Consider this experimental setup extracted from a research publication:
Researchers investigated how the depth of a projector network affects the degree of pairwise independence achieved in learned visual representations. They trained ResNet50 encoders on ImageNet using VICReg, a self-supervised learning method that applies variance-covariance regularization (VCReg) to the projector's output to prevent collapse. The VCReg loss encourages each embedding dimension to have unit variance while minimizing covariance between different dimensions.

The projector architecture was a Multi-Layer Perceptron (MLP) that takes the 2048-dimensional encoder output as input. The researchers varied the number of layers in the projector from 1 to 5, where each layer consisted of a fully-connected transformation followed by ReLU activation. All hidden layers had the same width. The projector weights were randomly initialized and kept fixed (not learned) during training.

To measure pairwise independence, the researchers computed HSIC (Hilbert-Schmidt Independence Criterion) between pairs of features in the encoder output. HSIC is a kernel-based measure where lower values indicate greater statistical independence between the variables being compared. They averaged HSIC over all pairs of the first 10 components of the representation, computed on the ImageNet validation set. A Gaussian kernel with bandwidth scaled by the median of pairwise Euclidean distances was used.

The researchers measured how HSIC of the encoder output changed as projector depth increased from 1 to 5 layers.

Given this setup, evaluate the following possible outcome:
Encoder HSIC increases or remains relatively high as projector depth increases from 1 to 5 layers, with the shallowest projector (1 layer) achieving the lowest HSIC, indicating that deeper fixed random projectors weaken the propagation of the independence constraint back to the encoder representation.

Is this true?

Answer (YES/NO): YES